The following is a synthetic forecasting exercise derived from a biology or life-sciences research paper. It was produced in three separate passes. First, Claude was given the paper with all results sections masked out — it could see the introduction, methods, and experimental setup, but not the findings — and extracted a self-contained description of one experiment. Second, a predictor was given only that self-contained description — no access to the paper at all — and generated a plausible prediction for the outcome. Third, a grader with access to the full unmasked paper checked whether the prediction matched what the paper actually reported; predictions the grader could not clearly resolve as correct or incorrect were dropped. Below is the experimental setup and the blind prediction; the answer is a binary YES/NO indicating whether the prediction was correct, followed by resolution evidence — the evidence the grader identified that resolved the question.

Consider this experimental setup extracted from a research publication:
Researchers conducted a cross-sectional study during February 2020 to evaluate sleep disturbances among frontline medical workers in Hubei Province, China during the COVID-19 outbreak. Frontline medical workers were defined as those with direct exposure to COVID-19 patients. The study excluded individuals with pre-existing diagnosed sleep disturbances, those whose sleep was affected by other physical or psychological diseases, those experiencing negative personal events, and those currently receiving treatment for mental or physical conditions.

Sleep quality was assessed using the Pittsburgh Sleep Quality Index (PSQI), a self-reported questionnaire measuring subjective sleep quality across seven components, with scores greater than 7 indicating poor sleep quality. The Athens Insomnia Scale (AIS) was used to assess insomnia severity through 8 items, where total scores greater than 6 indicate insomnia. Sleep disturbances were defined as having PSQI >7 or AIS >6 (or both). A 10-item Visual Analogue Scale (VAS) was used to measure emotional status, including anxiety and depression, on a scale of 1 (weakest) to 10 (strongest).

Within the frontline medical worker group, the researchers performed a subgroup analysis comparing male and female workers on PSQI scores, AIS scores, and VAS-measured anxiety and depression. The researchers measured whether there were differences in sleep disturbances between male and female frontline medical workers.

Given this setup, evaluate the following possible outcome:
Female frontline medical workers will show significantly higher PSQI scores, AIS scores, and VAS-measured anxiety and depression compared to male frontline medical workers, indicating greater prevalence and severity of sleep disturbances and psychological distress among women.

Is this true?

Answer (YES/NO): NO